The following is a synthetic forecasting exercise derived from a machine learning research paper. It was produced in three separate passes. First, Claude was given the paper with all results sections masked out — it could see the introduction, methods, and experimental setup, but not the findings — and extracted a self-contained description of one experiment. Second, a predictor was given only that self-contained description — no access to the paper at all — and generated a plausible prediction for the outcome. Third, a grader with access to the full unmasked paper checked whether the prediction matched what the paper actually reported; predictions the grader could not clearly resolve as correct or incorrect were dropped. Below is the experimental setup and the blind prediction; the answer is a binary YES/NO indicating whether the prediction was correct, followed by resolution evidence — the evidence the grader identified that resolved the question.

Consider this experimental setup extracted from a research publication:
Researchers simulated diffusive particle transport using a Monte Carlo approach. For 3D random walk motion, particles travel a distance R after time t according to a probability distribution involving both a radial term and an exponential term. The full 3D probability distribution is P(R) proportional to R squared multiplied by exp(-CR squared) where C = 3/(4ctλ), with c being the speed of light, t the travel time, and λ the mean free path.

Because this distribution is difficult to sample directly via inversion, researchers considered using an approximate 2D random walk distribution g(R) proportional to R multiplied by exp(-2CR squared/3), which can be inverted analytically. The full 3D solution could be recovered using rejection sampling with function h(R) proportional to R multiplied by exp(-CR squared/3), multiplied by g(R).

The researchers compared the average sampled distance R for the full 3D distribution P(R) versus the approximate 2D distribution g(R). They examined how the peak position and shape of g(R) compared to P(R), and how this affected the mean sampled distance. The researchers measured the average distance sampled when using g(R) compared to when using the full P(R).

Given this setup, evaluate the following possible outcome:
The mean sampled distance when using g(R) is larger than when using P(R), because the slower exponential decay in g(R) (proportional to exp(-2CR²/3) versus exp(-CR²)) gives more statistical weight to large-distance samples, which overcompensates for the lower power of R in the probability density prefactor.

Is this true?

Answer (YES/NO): NO